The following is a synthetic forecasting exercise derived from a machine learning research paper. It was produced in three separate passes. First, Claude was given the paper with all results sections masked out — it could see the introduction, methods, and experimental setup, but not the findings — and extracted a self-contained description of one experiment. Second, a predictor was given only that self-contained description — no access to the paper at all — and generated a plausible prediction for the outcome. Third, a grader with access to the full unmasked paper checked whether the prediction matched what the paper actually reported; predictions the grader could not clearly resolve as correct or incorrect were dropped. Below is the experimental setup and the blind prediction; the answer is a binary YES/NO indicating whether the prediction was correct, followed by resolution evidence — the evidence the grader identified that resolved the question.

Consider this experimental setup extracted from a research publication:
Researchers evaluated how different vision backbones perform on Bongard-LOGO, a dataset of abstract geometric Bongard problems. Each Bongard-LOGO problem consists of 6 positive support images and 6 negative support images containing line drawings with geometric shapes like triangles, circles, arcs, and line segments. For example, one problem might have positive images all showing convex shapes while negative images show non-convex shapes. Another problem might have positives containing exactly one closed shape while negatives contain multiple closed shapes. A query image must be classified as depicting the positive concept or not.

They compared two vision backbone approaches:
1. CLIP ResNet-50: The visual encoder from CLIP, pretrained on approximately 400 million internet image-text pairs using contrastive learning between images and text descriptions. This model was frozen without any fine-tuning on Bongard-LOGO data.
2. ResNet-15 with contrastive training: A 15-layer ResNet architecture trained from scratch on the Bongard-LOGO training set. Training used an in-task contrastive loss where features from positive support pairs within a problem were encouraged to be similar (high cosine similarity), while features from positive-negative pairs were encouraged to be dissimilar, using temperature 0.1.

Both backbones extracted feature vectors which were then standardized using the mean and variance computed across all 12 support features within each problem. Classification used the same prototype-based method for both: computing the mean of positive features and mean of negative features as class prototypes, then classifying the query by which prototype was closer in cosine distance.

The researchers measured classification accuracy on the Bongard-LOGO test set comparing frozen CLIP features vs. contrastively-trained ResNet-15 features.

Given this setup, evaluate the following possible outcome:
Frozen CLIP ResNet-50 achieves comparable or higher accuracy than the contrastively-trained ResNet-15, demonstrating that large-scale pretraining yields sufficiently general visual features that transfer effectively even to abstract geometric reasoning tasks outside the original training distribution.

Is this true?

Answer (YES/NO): NO